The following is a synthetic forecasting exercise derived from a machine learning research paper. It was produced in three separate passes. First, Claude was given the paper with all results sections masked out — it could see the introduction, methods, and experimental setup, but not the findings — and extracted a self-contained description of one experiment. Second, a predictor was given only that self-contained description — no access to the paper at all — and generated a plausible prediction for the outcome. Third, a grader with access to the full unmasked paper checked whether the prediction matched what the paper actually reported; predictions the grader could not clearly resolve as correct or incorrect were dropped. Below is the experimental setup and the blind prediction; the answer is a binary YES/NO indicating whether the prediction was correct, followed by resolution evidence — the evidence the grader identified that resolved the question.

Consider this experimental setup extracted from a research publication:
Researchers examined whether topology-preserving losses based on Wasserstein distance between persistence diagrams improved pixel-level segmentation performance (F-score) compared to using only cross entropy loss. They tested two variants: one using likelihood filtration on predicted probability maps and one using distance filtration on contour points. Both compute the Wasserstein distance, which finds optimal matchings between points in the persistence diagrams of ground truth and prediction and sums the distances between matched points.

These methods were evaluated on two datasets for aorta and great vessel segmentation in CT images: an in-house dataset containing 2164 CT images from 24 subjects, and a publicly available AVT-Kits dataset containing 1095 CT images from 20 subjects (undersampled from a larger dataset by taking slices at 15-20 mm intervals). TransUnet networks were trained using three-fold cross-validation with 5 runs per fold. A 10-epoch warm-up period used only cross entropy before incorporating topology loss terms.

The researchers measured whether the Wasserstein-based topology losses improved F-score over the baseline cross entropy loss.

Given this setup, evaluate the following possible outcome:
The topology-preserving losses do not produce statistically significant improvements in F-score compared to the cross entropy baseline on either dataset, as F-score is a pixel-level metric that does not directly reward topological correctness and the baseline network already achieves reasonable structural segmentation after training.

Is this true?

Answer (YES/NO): YES